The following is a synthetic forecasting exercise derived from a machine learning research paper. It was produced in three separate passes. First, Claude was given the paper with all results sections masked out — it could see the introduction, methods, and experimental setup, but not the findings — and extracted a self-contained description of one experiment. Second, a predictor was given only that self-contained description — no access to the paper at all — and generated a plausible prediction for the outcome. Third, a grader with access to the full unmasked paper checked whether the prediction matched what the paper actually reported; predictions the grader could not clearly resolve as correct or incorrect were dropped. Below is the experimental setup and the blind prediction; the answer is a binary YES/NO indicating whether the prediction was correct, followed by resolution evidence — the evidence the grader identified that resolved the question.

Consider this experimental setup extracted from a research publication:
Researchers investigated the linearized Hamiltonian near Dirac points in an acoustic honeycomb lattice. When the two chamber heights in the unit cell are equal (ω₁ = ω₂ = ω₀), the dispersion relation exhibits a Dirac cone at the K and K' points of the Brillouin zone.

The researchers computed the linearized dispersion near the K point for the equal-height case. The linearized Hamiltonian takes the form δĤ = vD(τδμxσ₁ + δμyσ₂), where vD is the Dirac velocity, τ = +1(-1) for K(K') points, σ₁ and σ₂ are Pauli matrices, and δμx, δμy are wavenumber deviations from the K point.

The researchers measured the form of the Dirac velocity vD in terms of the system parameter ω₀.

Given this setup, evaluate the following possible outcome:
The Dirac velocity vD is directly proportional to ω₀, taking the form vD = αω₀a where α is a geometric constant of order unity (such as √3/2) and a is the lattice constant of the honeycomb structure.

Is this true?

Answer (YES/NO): NO